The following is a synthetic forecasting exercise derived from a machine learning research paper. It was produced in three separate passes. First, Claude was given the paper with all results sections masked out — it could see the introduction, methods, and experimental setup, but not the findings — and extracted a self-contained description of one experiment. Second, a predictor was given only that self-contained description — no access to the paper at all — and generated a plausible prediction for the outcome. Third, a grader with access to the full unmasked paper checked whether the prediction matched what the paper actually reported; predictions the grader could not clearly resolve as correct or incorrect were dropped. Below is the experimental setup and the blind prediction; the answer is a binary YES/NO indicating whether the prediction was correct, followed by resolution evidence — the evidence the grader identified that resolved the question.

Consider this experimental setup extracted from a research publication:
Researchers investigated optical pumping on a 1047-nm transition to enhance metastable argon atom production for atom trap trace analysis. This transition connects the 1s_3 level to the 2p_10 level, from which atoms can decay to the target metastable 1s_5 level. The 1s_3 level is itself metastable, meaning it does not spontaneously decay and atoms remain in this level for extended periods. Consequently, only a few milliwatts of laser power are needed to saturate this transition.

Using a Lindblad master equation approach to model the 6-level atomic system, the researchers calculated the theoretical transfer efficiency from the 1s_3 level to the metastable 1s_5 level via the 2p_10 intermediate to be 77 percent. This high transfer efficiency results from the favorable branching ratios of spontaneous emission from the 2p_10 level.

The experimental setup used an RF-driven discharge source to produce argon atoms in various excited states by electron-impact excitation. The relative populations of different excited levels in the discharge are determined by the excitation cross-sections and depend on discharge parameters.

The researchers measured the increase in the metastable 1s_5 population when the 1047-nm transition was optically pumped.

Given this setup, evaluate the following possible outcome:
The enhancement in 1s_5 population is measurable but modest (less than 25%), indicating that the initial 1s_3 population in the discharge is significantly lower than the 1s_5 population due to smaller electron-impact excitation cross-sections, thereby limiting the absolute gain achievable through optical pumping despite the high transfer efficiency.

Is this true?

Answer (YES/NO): YES